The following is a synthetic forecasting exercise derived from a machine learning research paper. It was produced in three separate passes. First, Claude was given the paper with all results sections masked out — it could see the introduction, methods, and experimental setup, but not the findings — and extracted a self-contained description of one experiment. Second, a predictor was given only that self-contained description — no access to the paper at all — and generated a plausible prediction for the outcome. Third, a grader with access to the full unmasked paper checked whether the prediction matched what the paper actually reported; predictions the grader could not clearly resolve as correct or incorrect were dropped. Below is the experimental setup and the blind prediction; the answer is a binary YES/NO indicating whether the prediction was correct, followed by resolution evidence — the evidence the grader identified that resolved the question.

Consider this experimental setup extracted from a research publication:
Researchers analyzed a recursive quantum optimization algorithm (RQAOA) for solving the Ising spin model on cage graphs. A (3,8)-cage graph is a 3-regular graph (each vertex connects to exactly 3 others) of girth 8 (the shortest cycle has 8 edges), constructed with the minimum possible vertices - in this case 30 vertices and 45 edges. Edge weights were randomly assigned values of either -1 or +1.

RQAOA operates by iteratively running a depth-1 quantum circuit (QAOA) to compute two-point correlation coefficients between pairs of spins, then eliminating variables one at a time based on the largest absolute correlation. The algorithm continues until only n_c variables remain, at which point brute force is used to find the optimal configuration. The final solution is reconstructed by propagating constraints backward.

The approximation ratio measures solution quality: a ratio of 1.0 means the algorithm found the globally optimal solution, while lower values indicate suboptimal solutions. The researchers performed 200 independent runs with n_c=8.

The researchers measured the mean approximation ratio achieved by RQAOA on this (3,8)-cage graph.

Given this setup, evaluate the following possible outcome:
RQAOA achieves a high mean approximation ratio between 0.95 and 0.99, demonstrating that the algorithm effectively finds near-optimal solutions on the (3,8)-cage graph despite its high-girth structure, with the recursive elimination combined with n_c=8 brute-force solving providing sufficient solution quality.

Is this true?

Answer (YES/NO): YES